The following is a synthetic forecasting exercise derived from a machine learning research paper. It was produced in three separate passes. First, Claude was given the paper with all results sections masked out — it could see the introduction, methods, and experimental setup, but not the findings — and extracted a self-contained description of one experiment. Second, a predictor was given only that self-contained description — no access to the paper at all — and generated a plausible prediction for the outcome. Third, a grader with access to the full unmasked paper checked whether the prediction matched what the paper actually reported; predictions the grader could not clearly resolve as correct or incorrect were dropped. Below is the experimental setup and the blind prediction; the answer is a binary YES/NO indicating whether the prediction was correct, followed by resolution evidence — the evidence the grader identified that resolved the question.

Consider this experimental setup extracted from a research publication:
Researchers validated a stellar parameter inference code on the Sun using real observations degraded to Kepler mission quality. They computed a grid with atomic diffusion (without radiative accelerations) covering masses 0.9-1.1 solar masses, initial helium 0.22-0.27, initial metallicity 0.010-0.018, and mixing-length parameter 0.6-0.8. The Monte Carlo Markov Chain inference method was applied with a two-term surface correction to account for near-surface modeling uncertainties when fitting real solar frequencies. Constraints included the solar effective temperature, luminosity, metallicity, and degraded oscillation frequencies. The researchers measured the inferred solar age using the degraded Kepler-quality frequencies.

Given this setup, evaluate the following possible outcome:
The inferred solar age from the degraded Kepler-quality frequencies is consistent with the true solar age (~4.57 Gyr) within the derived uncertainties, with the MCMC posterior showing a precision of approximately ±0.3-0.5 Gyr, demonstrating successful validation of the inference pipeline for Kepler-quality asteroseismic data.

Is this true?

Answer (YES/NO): NO